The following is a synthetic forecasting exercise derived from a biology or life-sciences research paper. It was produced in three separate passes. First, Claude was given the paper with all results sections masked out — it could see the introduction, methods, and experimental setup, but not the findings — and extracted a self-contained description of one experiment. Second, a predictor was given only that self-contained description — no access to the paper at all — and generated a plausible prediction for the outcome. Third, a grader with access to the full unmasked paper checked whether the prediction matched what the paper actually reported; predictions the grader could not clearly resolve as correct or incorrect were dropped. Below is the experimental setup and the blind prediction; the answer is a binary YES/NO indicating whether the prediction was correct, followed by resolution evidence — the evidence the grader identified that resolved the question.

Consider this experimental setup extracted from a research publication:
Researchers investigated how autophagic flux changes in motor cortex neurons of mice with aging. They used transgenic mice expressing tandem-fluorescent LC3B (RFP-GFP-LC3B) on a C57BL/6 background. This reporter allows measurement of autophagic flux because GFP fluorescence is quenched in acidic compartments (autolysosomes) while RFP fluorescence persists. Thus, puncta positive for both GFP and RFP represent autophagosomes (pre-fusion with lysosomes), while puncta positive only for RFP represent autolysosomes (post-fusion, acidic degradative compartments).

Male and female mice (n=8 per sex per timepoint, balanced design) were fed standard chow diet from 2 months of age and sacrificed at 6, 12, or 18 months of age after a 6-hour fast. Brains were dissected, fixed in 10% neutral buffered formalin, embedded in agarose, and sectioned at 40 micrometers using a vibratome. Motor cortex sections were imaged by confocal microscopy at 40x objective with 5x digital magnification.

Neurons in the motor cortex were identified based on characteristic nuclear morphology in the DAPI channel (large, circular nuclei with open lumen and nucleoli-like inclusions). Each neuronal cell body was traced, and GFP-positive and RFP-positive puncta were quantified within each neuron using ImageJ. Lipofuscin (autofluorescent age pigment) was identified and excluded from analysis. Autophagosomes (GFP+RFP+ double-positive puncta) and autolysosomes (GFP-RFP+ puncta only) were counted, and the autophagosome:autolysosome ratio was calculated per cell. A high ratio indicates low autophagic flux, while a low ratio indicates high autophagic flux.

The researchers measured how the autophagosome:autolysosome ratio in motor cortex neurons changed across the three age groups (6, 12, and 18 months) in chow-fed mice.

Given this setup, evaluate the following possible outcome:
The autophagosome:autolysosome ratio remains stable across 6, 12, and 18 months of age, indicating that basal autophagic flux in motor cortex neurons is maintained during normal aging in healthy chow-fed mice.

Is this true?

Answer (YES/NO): YES